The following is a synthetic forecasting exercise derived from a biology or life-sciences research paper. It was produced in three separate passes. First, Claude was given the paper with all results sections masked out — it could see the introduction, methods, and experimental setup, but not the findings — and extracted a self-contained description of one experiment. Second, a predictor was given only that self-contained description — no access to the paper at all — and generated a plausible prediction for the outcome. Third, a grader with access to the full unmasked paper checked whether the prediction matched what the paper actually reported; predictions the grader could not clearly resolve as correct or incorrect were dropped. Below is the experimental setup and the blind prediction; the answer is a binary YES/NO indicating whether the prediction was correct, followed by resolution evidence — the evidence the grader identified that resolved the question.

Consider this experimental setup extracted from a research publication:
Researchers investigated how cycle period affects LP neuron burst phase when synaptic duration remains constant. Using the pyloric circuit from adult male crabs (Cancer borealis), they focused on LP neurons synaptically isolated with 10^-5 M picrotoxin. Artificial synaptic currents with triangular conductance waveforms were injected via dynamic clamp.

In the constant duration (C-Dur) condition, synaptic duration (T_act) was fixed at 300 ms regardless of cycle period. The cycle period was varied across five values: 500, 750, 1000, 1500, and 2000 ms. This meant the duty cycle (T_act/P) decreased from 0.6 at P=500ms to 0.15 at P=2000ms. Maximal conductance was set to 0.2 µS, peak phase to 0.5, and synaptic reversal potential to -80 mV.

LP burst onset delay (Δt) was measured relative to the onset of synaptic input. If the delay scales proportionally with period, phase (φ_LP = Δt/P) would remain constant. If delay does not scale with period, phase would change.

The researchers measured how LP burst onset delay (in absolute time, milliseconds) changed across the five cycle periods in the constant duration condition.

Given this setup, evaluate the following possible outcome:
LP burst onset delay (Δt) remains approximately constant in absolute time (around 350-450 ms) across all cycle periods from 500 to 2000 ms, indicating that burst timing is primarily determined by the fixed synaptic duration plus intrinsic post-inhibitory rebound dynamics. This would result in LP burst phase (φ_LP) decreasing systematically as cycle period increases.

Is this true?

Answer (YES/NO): YES